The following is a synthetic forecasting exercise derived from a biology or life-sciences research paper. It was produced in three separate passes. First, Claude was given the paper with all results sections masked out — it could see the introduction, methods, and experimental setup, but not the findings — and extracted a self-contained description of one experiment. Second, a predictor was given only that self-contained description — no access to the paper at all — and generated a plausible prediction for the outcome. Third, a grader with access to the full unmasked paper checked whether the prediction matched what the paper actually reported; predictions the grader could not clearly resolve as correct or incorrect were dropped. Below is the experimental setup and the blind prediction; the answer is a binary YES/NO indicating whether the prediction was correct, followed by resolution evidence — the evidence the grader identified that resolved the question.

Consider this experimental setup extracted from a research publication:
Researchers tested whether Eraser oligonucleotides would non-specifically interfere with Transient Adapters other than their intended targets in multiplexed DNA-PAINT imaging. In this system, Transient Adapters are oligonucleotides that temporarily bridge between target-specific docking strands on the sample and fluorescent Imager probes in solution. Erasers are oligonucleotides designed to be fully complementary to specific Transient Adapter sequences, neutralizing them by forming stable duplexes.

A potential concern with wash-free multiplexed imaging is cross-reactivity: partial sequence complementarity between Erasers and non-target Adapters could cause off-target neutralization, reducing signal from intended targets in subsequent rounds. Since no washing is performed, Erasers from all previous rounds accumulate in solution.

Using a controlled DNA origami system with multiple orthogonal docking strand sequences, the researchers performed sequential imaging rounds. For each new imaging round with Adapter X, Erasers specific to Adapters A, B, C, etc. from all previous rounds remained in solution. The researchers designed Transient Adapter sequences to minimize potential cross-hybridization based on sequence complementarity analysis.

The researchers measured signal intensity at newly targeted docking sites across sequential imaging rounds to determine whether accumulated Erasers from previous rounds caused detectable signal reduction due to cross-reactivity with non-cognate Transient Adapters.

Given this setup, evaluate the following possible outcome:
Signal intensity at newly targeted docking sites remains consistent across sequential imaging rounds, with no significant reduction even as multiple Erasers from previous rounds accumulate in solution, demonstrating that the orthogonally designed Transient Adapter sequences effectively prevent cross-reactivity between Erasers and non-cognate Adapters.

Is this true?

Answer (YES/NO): YES